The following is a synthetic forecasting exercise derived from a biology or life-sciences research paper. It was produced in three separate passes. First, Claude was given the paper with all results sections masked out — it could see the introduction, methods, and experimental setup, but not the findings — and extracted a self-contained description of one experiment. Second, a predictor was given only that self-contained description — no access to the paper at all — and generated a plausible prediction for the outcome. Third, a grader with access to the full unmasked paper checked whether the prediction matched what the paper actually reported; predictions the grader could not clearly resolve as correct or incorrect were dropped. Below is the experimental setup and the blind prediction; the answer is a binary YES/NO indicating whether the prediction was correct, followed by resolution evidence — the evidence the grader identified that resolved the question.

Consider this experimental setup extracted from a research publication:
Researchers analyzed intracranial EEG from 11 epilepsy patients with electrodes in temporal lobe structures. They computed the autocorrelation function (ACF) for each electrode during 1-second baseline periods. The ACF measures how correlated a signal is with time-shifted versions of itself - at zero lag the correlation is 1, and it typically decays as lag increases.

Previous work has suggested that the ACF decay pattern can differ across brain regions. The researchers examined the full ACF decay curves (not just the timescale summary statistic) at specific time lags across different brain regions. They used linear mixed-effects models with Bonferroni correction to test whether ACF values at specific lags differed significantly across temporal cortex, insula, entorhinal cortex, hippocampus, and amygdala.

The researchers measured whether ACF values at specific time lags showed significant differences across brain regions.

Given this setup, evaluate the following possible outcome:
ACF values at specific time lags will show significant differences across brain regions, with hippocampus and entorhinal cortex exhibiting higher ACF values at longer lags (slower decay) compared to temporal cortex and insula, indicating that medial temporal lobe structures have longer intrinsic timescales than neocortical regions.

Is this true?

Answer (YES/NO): NO